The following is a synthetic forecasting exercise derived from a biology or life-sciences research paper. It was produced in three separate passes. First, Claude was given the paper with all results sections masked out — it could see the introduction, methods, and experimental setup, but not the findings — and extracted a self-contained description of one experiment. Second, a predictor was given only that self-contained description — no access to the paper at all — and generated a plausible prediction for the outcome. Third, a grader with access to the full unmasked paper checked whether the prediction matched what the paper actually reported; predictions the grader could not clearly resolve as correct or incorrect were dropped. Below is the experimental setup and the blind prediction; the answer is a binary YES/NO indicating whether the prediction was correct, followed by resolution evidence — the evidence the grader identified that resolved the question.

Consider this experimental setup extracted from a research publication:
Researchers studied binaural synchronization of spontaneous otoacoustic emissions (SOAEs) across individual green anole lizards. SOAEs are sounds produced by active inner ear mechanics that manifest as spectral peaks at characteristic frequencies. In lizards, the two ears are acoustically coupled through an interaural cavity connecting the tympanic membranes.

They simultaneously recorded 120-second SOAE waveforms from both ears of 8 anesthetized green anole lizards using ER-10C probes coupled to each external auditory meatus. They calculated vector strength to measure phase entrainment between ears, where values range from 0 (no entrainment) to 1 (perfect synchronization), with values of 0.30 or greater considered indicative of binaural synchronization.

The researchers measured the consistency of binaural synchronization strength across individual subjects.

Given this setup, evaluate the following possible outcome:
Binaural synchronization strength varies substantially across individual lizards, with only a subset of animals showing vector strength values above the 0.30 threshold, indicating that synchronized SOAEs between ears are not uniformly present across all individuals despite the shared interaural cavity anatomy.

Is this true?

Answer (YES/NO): NO